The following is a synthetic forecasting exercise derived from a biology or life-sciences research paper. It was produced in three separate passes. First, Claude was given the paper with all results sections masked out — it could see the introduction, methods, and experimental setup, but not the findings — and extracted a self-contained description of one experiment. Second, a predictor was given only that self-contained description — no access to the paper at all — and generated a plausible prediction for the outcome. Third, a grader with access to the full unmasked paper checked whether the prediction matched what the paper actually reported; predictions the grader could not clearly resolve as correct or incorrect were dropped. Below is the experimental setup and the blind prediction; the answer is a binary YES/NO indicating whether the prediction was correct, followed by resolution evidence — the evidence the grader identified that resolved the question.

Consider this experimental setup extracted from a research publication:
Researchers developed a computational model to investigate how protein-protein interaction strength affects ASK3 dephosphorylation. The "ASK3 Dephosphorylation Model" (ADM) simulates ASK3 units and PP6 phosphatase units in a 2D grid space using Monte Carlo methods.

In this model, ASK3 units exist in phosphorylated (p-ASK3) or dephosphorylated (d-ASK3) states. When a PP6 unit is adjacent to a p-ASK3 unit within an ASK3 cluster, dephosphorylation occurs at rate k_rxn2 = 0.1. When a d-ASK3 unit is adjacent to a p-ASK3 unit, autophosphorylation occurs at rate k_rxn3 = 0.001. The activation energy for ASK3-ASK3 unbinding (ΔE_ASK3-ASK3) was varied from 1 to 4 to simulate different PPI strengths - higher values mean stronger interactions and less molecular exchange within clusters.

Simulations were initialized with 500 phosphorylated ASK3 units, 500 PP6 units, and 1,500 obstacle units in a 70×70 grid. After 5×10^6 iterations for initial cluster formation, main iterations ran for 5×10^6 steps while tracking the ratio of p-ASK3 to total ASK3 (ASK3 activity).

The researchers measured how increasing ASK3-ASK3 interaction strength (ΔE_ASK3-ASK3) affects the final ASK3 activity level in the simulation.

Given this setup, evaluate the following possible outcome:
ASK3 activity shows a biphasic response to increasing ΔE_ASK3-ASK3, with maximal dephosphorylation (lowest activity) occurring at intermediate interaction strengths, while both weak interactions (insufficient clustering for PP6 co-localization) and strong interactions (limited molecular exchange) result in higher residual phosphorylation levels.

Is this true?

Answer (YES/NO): NO